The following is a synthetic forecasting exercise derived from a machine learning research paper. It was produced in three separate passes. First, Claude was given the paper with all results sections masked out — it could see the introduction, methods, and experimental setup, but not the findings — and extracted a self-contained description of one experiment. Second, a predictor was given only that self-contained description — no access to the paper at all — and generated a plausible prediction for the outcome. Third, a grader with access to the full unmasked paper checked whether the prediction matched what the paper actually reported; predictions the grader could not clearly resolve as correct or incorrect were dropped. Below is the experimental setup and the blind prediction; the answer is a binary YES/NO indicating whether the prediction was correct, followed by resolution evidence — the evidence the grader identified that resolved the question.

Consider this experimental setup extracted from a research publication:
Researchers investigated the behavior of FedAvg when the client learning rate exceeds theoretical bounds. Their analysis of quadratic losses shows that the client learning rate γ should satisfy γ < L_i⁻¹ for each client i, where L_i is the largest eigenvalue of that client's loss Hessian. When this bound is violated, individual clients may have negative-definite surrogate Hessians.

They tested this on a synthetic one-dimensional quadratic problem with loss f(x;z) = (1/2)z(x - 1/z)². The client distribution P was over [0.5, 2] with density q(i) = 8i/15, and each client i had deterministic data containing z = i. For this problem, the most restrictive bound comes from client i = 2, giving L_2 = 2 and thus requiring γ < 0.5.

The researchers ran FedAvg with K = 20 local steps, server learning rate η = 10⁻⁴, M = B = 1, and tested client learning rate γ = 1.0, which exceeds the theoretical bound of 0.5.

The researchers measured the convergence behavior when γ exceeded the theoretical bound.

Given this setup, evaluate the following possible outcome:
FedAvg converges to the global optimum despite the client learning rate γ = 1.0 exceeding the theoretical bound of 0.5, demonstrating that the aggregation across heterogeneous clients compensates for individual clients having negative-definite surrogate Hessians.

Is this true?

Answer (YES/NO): NO